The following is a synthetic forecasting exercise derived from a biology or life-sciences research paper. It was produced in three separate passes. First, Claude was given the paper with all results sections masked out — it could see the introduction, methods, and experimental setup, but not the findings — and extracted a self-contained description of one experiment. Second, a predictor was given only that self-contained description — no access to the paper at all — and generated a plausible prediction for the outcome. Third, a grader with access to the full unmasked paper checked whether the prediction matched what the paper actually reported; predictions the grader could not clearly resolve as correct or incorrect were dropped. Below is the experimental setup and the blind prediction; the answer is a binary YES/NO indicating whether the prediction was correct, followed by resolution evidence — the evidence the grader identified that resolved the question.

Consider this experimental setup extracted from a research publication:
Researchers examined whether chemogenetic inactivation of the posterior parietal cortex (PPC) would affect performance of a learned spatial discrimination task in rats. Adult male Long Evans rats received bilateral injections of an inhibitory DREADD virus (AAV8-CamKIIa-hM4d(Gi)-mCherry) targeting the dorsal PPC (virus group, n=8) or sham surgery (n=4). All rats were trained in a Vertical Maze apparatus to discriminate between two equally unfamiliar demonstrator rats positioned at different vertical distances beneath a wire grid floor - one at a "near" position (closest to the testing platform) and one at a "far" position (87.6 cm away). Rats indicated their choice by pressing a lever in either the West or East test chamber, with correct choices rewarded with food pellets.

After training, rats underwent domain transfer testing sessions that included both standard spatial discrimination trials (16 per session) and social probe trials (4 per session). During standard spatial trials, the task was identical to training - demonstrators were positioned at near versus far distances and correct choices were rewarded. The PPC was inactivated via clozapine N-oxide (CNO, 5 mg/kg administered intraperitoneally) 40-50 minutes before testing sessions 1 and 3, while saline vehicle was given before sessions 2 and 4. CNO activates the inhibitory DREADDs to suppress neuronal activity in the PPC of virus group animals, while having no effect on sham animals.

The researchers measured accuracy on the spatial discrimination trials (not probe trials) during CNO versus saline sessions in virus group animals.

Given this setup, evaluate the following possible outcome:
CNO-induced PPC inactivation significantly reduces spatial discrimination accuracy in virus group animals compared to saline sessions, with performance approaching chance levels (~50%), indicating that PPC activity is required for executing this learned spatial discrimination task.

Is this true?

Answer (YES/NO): NO